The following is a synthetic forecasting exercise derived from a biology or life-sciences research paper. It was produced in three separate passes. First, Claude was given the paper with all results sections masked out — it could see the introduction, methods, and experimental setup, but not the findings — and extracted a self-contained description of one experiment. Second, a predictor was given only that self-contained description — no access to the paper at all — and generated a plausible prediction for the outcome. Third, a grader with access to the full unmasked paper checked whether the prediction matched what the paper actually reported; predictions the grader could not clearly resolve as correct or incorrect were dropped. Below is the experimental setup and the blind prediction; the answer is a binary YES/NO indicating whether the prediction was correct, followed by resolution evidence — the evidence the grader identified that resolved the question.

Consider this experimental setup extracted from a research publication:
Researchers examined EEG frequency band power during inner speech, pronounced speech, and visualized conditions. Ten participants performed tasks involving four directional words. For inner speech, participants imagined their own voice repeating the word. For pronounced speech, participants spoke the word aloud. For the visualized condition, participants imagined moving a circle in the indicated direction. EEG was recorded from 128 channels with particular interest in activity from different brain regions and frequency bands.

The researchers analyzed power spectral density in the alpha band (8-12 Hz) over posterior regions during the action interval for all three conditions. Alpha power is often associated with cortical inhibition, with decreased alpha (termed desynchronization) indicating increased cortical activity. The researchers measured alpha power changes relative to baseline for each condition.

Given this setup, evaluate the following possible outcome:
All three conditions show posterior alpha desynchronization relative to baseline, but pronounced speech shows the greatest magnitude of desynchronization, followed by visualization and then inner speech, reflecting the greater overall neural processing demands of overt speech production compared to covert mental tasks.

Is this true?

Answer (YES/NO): NO